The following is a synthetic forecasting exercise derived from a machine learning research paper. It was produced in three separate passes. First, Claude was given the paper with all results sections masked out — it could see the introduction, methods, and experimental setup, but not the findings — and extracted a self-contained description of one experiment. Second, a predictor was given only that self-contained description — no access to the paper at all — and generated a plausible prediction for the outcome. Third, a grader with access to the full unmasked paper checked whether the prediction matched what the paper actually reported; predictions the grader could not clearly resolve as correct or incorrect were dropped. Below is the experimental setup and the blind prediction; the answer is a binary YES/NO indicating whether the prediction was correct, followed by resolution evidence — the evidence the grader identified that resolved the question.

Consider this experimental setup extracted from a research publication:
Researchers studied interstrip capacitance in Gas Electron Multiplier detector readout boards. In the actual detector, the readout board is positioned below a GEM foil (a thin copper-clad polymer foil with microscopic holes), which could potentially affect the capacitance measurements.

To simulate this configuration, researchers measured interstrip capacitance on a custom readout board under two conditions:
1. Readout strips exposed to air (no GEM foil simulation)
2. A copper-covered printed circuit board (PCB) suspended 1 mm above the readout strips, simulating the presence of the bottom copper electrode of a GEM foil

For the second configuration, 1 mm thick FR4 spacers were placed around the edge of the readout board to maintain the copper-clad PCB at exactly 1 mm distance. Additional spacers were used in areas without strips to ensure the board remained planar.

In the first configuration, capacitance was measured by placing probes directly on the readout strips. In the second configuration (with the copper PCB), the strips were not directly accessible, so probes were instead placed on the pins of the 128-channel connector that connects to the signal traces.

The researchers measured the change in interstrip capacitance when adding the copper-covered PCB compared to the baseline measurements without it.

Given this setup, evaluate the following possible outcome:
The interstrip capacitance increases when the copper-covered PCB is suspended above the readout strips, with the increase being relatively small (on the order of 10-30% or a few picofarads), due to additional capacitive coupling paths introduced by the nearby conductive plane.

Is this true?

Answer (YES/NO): YES